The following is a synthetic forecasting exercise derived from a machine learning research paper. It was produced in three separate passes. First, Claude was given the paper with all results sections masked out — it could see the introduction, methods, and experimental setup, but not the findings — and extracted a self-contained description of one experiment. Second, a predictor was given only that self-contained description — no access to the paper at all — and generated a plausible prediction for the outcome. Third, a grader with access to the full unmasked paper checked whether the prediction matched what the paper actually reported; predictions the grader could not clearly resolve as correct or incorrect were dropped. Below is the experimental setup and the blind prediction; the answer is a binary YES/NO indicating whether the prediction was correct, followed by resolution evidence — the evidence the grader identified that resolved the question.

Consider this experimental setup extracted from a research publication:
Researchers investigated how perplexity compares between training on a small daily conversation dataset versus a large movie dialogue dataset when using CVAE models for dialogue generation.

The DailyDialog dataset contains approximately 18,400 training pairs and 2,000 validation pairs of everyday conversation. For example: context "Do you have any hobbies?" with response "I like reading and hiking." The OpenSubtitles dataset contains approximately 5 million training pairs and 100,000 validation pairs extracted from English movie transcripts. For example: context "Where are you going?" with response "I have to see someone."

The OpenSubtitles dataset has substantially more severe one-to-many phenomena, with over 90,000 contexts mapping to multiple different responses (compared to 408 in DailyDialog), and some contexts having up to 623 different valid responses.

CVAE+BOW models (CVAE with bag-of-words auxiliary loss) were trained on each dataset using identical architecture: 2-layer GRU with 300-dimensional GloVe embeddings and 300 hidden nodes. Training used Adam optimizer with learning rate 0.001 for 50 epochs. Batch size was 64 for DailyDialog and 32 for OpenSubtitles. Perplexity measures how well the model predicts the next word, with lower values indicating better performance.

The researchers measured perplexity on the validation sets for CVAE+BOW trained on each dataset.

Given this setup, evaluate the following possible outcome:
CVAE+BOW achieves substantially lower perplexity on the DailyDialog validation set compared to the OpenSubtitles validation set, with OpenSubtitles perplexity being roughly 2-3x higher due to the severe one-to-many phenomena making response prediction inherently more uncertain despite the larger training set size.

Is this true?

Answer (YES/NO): NO